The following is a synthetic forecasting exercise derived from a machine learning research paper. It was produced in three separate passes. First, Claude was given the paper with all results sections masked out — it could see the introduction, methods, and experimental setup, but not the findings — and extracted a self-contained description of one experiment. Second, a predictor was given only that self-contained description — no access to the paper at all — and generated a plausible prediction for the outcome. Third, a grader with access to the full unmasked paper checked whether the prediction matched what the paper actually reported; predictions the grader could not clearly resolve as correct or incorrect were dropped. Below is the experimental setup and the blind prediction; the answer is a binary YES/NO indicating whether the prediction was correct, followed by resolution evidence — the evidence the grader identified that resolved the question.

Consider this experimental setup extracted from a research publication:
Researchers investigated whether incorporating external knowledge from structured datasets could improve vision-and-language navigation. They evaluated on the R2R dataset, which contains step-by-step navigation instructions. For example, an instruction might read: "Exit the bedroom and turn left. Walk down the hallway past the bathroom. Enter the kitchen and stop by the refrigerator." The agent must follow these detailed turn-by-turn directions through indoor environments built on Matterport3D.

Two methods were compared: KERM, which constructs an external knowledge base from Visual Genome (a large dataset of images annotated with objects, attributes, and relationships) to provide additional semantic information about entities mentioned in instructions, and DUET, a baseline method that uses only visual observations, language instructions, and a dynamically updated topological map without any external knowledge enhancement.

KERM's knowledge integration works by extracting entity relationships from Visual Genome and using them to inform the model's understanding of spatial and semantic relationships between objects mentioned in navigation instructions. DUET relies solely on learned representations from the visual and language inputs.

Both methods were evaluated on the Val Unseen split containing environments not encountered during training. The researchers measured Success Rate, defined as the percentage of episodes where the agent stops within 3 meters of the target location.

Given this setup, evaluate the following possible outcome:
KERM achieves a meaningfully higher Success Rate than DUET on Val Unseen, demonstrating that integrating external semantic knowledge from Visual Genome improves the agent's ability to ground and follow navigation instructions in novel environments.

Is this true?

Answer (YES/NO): NO